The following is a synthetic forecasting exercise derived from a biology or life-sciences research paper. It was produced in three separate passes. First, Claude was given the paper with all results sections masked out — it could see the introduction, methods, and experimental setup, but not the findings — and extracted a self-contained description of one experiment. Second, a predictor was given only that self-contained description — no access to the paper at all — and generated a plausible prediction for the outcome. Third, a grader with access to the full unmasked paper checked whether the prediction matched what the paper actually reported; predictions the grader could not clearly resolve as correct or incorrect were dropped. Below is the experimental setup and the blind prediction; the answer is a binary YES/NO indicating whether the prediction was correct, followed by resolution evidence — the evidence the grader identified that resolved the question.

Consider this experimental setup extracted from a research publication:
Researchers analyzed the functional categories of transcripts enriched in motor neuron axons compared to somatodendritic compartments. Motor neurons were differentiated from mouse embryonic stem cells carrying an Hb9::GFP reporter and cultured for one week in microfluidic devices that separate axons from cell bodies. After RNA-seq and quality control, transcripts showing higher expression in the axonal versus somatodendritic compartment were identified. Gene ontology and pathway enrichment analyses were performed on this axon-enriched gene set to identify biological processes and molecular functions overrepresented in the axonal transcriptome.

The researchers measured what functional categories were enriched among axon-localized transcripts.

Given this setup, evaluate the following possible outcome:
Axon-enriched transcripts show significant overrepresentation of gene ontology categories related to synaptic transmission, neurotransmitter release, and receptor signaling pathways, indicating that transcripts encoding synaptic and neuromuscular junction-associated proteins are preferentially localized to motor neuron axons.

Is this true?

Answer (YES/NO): NO